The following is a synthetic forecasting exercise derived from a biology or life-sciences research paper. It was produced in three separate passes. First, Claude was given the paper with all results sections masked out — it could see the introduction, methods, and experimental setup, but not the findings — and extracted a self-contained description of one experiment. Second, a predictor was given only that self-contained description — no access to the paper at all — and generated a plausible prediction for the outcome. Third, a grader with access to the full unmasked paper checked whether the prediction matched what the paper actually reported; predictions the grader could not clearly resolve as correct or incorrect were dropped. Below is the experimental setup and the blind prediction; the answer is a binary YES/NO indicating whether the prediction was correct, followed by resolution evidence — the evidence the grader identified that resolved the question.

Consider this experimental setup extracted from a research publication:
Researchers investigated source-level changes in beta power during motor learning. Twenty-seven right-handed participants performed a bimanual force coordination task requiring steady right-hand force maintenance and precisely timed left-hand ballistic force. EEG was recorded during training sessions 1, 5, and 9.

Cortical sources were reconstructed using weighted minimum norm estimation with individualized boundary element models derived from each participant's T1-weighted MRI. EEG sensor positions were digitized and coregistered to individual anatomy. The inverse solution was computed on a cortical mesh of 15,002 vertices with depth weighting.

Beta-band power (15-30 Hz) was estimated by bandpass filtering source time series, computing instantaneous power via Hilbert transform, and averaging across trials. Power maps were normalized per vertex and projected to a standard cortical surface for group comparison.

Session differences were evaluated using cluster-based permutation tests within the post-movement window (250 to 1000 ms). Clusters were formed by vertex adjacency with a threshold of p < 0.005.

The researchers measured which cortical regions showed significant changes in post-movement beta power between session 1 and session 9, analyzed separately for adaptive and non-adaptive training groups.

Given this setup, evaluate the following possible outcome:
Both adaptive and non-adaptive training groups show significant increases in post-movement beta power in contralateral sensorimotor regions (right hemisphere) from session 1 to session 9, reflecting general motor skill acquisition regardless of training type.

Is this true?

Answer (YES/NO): YES